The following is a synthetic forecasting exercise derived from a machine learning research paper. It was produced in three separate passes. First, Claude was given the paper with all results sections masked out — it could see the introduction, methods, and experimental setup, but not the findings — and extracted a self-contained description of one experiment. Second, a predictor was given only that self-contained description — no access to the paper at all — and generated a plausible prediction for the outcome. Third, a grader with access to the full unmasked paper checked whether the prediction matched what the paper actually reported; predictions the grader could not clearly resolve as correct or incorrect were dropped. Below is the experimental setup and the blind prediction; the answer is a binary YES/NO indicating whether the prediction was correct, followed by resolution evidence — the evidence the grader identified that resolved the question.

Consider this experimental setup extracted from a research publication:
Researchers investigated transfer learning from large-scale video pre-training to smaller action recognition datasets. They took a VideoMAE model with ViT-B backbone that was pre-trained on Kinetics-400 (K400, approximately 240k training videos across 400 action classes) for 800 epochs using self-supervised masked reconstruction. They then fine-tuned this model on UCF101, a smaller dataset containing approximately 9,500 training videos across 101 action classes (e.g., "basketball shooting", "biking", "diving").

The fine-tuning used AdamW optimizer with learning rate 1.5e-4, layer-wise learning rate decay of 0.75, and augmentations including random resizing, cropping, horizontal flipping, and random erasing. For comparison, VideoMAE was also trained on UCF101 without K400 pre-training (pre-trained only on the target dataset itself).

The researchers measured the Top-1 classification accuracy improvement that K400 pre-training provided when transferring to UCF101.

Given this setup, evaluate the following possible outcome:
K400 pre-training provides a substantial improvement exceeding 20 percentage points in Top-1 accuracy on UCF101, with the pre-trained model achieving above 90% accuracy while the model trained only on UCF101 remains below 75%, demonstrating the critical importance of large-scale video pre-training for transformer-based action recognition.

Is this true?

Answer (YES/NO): NO